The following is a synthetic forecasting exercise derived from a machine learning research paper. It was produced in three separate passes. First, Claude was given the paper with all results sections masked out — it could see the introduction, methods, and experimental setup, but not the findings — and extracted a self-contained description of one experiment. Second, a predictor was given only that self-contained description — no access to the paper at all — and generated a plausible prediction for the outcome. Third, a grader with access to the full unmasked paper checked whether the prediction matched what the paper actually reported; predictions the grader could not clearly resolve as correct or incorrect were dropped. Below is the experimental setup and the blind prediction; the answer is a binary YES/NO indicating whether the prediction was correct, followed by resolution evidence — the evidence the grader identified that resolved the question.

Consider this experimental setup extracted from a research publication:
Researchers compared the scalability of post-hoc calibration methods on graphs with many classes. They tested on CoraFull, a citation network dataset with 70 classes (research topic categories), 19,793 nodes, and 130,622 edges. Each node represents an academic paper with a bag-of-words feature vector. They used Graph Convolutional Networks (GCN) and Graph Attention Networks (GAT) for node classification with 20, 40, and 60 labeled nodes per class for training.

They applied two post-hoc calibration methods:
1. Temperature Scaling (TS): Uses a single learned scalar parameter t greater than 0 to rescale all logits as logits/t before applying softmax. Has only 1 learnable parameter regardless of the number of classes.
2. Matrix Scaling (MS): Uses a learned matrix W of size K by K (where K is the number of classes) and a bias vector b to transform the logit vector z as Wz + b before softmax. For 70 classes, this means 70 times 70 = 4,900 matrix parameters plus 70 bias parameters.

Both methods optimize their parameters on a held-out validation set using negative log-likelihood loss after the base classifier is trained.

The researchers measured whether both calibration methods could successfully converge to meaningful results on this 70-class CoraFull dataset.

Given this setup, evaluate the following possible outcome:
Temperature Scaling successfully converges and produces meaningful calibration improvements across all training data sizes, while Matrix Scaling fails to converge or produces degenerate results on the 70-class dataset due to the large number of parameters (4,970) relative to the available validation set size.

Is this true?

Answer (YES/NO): YES